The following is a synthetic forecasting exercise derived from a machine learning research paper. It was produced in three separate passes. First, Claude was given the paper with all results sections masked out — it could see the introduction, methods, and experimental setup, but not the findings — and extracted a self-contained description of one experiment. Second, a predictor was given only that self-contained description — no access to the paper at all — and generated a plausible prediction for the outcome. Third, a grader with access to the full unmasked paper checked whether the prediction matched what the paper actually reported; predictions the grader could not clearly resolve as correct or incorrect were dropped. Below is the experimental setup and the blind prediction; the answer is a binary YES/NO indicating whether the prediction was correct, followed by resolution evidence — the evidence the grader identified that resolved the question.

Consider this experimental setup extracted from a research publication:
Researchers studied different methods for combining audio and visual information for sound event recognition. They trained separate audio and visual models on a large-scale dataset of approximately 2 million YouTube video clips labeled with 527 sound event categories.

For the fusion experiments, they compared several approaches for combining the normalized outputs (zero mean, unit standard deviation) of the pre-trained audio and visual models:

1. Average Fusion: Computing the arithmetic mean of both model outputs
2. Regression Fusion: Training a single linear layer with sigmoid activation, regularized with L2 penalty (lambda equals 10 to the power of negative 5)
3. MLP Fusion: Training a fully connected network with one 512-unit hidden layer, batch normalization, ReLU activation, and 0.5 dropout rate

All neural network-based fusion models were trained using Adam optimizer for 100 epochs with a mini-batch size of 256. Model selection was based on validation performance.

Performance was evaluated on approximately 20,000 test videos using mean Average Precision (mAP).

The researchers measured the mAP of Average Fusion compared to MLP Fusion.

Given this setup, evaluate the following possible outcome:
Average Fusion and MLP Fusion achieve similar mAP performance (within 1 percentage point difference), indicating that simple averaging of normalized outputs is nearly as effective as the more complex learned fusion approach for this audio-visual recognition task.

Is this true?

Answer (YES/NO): NO